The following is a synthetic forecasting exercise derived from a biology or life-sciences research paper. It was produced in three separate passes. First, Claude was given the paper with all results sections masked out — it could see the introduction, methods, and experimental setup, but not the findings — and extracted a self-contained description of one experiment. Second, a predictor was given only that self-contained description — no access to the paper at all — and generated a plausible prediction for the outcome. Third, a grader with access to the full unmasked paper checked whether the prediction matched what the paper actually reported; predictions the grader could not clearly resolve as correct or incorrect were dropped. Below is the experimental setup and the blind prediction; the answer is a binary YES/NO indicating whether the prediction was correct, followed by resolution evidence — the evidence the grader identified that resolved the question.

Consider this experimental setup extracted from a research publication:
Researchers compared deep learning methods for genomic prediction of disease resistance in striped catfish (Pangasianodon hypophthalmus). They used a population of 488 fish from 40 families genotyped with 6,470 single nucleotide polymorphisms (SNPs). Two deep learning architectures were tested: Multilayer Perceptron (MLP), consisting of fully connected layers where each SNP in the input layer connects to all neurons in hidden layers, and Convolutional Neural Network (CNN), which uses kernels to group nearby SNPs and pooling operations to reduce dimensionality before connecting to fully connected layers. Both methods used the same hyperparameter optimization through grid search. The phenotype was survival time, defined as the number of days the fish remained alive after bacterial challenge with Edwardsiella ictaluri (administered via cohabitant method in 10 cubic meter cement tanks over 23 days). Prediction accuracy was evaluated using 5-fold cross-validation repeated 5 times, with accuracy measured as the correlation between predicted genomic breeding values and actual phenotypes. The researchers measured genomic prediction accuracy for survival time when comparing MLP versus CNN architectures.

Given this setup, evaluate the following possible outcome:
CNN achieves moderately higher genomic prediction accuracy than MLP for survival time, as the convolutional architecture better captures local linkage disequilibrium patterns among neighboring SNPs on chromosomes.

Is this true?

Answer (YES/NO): NO